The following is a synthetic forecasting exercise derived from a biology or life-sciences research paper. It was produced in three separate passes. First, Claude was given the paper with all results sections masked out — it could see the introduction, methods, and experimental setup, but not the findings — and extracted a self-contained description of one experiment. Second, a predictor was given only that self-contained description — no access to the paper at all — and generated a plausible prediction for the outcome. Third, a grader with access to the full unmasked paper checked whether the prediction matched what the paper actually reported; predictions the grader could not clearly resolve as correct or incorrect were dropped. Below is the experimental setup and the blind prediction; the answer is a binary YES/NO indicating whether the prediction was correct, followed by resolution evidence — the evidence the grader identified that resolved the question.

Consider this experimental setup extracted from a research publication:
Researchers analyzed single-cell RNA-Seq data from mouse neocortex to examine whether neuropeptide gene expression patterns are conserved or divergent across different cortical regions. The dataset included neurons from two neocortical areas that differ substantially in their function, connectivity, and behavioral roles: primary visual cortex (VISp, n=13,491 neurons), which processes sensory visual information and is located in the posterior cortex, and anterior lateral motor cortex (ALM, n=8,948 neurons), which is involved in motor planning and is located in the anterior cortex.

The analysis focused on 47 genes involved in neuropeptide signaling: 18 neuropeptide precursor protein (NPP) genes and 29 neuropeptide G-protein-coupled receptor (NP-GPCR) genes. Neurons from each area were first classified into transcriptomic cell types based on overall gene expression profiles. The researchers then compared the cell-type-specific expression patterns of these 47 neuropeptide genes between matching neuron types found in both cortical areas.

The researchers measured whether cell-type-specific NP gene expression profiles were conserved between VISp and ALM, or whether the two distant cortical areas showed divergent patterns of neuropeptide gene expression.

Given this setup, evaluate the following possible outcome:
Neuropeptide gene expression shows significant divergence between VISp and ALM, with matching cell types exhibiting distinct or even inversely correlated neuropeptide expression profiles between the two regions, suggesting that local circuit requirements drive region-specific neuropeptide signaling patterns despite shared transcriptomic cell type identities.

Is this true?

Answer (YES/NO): NO